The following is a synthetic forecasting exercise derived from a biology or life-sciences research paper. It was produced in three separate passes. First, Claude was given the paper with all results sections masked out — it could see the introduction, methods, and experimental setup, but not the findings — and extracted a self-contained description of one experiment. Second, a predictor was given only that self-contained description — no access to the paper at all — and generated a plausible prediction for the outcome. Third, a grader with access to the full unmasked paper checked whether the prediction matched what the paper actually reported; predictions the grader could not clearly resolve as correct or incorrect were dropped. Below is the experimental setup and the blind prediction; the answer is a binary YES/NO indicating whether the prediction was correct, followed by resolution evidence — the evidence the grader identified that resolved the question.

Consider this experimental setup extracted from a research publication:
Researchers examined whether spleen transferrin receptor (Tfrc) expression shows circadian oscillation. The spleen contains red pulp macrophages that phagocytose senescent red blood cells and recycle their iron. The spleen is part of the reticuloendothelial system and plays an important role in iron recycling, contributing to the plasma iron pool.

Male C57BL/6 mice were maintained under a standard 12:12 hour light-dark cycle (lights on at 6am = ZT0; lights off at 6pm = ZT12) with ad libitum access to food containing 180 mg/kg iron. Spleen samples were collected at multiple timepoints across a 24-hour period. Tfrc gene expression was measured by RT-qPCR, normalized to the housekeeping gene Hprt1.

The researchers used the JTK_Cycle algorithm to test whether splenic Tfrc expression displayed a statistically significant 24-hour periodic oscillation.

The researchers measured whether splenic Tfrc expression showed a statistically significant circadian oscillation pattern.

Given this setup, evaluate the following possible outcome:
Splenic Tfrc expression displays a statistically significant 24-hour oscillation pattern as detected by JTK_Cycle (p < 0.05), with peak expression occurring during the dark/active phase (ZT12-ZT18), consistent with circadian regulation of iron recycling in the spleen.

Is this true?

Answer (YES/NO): NO